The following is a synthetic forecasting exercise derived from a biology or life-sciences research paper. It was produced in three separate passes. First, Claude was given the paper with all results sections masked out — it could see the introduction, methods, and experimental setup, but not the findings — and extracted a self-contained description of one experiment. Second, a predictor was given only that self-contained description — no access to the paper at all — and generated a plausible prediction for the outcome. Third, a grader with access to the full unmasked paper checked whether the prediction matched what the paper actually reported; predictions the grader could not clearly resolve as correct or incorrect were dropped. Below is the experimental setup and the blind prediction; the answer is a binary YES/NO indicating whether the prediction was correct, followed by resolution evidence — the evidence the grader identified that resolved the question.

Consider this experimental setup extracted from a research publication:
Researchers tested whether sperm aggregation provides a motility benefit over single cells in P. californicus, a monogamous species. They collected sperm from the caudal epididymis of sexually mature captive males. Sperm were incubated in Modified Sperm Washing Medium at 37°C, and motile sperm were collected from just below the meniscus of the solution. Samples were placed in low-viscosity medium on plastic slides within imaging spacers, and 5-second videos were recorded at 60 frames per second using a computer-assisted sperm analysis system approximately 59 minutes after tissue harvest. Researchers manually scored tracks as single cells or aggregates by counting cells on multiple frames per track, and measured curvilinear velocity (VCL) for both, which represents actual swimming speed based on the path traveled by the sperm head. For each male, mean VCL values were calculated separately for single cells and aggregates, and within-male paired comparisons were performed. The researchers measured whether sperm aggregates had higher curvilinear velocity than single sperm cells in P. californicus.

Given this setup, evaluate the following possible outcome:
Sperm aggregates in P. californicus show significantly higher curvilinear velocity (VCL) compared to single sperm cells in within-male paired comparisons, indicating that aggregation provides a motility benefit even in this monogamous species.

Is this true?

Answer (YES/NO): NO